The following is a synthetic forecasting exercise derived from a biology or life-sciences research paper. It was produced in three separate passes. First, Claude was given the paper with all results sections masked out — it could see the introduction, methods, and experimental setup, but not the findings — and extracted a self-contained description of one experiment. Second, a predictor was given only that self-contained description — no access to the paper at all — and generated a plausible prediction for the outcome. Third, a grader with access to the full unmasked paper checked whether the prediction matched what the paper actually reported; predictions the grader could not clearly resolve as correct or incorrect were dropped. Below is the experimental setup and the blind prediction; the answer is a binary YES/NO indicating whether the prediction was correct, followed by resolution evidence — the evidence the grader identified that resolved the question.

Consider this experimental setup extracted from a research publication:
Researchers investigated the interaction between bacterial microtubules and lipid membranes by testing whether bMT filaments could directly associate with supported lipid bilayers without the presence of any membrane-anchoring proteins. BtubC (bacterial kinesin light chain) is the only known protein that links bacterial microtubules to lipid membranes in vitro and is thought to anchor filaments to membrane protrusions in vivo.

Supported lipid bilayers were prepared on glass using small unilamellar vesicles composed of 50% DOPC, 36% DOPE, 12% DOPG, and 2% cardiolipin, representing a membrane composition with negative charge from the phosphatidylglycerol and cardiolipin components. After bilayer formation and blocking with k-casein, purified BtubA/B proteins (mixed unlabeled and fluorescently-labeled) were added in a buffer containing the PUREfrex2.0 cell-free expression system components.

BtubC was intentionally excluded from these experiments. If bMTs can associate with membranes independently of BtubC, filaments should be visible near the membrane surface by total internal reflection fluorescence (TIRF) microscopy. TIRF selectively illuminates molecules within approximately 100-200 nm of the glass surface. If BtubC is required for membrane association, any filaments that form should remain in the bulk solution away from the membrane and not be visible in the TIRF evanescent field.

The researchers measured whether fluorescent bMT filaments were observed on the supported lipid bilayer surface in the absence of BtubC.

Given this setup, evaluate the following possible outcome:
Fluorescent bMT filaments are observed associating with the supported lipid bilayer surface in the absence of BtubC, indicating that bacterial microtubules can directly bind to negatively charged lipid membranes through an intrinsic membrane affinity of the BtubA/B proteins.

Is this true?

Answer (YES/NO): YES